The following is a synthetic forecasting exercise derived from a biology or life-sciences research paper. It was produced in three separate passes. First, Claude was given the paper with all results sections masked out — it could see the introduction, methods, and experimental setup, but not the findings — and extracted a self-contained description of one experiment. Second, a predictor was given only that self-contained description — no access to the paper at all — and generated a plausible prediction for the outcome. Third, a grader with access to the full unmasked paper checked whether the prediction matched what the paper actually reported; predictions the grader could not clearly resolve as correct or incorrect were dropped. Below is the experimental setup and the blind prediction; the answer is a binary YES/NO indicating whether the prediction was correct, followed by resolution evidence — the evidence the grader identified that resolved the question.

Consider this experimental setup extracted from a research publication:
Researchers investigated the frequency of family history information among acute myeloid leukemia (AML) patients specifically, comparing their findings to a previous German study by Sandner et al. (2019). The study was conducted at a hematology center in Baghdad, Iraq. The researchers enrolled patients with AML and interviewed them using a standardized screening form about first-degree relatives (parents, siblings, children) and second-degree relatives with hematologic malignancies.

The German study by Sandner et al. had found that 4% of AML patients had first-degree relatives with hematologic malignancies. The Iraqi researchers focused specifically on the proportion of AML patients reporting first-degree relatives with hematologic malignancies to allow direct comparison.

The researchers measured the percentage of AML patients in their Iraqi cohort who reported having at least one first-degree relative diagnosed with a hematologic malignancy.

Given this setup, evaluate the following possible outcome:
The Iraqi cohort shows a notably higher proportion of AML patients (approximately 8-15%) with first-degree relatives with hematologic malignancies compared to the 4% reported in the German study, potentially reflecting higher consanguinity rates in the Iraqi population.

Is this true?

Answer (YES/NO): NO